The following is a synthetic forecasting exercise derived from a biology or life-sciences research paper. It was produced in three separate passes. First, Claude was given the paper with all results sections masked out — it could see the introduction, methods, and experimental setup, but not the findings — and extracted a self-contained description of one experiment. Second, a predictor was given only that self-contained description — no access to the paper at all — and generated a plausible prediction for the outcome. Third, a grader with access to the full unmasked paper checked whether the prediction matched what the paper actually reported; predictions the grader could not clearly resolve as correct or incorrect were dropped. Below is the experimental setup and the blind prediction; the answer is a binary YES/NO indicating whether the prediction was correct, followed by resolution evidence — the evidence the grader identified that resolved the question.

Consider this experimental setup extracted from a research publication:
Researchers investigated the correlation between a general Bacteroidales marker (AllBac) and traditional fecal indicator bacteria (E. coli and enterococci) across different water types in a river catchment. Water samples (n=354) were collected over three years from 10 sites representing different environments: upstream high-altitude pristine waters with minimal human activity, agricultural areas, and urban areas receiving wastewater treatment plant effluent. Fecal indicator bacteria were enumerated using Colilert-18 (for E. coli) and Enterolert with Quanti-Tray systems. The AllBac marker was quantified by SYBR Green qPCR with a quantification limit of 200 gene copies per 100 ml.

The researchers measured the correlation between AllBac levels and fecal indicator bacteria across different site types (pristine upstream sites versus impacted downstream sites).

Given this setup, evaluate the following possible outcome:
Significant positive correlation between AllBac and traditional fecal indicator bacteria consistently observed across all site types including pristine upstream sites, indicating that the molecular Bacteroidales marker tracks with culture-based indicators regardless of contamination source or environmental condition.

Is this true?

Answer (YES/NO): NO